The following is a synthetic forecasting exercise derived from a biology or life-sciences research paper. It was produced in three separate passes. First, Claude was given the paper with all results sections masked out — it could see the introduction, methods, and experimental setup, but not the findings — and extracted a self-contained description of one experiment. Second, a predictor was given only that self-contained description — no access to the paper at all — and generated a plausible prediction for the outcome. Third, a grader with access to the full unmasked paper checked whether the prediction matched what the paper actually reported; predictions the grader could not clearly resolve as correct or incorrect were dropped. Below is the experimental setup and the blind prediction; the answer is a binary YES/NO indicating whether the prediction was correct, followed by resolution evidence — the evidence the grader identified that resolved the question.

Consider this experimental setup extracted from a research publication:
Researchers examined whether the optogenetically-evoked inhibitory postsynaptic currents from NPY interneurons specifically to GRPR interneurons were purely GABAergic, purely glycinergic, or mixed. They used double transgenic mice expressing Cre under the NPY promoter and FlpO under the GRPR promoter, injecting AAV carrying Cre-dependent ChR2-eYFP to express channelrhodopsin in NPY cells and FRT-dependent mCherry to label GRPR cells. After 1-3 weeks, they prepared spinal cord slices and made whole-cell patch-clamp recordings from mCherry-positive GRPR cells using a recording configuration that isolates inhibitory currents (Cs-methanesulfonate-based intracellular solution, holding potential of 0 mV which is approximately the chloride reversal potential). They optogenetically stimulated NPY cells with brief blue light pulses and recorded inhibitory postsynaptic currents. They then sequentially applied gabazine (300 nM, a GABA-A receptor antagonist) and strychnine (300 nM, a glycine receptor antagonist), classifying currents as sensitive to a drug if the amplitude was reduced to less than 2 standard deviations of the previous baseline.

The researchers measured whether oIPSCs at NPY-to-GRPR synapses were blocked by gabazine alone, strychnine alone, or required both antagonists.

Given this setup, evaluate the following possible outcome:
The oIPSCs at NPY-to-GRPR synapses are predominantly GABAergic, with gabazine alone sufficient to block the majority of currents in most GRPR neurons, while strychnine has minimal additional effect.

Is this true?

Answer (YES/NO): YES